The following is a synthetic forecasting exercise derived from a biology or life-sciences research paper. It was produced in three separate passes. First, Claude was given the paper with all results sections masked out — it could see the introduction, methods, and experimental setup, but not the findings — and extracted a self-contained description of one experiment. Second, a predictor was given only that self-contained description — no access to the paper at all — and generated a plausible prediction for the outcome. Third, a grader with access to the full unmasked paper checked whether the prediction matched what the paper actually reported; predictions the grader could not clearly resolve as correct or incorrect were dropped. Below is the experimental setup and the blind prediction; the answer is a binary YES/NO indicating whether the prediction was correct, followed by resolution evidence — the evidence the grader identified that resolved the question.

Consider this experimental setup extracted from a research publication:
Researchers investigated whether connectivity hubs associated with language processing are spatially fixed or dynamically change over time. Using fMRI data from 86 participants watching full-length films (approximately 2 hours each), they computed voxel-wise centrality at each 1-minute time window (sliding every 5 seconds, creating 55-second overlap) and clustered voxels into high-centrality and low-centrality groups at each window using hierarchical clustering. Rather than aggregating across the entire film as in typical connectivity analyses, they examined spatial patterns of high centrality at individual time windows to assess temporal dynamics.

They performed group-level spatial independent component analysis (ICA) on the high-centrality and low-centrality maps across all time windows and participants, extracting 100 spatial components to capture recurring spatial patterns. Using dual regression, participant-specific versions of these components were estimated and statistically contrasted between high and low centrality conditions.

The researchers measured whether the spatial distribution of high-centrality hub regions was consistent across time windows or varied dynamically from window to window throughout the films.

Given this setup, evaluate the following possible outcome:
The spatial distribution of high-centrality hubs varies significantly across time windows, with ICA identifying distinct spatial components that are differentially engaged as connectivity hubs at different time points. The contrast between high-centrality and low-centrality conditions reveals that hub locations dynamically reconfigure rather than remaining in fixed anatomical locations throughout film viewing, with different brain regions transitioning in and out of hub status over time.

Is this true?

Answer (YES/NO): YES